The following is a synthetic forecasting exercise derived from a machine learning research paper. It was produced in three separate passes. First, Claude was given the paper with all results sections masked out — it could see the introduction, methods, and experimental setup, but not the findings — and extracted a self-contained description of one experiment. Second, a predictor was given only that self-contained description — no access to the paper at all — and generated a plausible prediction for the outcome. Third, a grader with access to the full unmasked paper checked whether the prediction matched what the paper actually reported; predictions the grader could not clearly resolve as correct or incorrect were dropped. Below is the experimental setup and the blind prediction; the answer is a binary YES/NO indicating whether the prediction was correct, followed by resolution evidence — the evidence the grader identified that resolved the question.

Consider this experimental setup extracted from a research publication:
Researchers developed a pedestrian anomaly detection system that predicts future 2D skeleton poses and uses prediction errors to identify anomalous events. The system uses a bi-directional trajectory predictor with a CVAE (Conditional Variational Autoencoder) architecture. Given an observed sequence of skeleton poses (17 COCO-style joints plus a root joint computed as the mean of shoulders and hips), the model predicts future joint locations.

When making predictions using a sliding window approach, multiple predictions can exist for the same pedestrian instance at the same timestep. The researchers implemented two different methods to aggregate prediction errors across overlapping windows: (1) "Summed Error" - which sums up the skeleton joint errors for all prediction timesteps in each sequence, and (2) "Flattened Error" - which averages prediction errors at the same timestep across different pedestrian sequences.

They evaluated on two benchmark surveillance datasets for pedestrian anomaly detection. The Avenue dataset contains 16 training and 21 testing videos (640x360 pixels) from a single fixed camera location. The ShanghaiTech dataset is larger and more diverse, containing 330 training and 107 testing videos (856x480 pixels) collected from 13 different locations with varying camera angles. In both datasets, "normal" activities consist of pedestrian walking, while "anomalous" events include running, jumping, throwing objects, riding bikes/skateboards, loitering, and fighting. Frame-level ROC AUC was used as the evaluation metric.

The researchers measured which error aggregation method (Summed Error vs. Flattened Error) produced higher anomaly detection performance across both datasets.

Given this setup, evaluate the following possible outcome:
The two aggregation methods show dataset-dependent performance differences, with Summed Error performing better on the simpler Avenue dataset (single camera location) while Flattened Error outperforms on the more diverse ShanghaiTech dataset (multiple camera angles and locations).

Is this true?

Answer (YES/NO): NO